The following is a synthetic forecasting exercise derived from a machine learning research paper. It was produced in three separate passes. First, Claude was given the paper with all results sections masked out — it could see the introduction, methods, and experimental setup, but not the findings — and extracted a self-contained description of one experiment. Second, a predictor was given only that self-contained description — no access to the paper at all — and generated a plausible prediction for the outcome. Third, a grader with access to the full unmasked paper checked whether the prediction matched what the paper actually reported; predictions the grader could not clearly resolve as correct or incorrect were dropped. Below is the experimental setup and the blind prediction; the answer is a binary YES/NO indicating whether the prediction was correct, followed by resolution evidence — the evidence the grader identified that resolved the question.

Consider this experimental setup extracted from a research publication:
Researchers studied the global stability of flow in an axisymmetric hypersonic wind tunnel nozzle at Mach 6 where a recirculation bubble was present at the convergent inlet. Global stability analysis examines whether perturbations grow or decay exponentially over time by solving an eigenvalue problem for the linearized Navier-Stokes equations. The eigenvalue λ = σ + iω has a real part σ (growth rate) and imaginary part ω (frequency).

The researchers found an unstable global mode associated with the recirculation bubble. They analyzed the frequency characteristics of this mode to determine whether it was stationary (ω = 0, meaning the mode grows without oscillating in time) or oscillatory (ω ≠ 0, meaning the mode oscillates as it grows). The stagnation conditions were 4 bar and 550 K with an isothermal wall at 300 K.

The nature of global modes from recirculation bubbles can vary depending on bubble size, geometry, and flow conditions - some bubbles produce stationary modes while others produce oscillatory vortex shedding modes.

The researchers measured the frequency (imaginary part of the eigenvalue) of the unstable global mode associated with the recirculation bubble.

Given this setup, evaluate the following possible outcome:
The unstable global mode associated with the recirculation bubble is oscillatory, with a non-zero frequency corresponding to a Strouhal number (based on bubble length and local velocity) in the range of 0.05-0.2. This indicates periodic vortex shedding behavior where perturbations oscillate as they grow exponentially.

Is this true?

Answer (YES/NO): NO